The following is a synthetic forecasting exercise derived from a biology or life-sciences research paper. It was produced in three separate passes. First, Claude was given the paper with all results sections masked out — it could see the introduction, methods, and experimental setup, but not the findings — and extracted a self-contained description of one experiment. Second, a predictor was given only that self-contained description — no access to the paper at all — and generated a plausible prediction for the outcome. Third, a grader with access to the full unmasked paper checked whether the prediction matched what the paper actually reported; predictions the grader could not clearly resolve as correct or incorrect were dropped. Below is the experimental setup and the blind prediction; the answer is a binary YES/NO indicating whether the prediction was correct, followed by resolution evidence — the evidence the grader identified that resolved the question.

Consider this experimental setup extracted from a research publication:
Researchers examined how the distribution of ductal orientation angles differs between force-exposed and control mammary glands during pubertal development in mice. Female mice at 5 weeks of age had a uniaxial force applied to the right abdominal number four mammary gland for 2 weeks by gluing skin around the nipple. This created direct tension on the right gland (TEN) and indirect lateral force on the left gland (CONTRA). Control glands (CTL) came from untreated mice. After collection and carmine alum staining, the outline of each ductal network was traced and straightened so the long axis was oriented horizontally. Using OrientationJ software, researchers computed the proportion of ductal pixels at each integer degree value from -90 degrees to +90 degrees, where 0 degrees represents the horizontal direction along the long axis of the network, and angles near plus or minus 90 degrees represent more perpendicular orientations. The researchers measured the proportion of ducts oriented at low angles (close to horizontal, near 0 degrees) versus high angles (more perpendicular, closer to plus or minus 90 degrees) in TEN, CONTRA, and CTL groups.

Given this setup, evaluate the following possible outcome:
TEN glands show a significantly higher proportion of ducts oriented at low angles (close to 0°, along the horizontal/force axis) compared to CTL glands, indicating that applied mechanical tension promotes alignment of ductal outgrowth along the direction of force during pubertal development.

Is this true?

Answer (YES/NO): YES